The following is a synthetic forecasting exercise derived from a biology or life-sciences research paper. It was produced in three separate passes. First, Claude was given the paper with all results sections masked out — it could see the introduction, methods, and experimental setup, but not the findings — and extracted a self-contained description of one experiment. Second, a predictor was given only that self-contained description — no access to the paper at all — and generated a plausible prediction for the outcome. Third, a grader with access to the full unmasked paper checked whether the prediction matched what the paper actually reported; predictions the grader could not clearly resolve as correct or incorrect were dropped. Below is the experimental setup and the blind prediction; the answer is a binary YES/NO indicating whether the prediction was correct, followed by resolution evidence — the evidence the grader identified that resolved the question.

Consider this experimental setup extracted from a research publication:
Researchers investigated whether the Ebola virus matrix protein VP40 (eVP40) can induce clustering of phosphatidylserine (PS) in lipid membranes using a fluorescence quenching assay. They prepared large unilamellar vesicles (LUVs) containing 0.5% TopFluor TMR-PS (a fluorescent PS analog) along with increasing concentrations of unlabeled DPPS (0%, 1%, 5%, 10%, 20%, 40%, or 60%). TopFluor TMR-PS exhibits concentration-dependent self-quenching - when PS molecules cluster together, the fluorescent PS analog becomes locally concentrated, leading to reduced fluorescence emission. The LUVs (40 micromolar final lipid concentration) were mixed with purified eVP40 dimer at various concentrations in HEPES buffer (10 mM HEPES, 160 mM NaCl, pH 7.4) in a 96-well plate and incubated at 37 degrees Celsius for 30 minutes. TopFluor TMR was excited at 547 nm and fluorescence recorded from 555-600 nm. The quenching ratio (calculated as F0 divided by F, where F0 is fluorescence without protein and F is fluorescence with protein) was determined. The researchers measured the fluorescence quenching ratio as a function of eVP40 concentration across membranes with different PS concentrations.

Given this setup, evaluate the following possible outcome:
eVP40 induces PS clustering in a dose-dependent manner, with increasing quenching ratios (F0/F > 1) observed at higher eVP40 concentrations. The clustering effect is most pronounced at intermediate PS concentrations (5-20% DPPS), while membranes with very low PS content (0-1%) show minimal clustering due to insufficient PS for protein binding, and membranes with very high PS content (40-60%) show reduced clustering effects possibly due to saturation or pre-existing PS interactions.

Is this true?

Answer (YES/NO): NO